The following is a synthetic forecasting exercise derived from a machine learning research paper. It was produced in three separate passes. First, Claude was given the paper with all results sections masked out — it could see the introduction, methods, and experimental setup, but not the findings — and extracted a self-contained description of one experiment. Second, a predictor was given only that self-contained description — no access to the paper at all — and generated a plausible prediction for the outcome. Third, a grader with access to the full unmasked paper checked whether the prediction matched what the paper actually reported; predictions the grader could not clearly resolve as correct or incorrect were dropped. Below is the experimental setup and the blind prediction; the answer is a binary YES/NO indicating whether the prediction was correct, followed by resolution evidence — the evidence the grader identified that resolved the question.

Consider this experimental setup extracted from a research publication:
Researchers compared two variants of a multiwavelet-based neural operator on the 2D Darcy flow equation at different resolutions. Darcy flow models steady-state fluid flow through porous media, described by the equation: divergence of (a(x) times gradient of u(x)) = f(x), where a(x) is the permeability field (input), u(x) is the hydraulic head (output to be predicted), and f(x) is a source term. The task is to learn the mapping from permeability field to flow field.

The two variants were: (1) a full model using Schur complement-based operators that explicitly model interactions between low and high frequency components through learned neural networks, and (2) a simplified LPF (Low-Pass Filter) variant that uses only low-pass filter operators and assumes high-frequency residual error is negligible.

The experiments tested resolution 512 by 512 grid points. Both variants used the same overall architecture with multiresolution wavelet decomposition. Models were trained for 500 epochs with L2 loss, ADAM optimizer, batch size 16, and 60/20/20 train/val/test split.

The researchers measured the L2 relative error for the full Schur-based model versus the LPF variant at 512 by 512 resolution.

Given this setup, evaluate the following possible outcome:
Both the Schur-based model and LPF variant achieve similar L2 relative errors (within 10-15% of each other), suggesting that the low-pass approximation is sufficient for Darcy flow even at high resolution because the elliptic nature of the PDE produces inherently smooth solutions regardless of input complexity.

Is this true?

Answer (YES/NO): NO